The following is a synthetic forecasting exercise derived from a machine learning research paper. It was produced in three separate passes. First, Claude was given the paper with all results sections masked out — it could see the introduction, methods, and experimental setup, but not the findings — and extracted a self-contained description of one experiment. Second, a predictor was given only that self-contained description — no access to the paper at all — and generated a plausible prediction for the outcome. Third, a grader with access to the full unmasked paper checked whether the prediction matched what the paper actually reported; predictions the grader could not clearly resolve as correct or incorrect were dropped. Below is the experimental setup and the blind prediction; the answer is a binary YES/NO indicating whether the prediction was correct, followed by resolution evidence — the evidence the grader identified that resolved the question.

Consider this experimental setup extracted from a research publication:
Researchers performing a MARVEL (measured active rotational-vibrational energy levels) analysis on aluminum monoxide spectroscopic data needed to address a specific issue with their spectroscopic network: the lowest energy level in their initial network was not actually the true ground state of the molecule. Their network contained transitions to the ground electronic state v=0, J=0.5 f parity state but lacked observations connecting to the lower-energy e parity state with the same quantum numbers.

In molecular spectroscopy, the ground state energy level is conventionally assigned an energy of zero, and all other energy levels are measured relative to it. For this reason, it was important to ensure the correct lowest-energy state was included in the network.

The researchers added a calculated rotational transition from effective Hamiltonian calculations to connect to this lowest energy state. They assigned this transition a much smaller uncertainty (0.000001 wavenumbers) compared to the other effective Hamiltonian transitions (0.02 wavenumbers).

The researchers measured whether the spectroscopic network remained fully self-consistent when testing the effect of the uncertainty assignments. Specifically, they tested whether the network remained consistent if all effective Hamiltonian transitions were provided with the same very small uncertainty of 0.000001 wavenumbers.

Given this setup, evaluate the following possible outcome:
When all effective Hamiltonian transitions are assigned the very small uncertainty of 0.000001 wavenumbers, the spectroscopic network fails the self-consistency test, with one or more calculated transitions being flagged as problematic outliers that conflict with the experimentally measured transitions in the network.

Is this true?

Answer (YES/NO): NO